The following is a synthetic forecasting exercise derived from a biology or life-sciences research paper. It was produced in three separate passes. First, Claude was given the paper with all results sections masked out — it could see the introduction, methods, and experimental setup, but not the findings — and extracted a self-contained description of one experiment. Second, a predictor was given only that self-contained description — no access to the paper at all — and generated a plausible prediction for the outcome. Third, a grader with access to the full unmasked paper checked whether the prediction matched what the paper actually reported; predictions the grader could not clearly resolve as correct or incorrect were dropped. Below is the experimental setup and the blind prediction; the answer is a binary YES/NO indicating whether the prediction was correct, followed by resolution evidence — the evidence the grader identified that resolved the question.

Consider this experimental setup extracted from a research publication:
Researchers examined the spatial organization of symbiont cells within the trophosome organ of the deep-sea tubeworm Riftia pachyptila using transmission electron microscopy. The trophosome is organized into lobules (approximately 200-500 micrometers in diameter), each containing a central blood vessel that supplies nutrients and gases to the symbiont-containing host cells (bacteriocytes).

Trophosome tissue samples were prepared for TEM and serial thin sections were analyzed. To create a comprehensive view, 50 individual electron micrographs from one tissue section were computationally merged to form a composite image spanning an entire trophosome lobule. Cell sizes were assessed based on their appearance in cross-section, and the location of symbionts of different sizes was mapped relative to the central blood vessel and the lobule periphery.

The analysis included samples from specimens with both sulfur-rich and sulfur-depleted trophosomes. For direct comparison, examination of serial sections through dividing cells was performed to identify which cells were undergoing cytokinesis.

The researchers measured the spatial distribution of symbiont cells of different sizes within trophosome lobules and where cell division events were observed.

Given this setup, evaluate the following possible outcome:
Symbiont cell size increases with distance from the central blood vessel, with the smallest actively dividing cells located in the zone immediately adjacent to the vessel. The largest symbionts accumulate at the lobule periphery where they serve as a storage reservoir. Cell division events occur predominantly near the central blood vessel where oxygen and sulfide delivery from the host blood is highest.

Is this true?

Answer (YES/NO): NO